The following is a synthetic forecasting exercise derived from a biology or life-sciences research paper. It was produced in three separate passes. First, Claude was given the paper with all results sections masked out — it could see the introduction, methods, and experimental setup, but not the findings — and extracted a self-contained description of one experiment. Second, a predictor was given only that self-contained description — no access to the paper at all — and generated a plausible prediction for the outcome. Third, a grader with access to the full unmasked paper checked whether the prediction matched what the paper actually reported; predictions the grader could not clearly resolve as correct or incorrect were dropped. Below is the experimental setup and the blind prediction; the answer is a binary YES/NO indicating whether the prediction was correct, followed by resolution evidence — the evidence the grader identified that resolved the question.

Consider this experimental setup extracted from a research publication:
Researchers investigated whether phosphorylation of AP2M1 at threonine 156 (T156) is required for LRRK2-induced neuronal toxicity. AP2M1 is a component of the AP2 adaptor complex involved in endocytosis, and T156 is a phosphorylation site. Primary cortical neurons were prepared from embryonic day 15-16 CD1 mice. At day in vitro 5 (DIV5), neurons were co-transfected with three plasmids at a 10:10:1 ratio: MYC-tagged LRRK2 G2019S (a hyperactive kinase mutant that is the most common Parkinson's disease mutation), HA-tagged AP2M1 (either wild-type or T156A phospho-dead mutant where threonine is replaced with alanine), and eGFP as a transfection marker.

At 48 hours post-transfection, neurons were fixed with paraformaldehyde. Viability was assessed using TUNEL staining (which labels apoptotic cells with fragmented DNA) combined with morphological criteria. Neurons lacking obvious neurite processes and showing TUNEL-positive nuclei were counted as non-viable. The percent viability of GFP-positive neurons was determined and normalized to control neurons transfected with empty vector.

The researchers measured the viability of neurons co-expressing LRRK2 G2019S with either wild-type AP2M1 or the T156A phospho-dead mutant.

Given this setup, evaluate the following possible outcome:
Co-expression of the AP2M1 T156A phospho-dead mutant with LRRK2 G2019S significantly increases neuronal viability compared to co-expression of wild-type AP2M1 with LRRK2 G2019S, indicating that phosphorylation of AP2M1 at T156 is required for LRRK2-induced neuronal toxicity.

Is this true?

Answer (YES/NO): YES